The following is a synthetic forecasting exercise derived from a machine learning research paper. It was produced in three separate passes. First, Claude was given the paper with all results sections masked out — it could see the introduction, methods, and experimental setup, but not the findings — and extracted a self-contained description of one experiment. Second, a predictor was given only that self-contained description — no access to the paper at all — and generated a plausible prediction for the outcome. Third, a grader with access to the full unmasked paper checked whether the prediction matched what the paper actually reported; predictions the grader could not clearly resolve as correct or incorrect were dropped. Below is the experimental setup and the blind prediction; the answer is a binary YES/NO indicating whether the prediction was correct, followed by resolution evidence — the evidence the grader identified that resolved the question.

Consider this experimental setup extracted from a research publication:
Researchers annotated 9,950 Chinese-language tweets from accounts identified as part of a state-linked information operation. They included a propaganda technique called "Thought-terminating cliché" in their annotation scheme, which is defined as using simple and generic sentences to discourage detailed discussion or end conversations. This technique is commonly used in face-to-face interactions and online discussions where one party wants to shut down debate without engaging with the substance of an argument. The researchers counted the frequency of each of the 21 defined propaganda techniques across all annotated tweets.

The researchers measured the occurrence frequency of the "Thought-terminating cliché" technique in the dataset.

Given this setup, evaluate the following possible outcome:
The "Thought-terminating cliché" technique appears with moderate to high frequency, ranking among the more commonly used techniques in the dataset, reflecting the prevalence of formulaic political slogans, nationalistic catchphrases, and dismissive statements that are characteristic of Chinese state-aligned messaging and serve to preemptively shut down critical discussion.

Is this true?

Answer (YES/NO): NO